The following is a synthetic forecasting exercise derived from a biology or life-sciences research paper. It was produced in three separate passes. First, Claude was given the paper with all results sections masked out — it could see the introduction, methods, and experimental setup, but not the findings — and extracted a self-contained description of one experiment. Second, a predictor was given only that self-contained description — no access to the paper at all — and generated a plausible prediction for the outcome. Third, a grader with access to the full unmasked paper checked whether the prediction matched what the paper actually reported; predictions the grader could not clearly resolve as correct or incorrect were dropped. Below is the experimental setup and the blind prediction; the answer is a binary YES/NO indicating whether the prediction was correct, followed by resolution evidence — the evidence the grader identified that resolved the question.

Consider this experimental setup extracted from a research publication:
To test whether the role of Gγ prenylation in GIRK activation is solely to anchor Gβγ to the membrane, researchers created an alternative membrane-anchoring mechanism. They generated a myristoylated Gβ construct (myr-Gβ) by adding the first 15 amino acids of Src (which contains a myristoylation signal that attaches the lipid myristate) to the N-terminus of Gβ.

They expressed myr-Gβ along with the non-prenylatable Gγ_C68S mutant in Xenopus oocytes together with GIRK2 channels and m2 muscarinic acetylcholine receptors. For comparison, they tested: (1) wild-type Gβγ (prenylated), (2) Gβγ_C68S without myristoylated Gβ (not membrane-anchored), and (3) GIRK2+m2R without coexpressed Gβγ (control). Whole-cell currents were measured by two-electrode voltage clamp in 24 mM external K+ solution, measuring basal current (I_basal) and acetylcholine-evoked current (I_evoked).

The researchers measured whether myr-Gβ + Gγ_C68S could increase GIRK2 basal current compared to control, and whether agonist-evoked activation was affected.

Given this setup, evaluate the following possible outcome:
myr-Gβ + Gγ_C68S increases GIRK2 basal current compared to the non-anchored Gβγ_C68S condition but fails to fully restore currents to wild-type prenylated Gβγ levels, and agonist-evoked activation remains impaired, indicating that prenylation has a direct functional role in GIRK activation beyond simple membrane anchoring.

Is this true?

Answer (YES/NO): NO